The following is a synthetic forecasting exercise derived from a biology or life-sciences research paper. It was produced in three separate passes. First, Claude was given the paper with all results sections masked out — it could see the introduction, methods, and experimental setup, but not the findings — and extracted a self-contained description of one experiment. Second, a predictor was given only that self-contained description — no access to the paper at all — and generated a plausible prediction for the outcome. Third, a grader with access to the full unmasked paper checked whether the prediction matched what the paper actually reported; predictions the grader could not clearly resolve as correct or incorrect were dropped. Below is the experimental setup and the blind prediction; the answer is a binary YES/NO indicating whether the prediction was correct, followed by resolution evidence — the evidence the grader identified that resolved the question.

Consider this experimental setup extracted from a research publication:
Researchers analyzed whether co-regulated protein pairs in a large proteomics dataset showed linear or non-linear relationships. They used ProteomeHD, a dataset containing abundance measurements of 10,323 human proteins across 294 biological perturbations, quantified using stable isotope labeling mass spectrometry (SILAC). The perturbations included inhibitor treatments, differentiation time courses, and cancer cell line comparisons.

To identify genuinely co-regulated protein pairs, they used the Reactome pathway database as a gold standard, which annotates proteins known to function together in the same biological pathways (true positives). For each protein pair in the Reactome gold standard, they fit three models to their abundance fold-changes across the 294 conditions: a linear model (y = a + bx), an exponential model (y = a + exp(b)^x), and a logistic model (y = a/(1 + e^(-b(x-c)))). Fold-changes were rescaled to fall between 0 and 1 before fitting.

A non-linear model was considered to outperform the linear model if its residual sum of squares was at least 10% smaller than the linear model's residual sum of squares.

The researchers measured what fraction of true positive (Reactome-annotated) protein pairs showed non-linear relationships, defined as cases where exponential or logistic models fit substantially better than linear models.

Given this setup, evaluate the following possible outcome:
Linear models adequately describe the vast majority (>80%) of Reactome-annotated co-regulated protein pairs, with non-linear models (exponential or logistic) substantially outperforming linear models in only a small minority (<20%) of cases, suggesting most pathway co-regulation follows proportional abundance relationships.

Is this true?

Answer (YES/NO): YES